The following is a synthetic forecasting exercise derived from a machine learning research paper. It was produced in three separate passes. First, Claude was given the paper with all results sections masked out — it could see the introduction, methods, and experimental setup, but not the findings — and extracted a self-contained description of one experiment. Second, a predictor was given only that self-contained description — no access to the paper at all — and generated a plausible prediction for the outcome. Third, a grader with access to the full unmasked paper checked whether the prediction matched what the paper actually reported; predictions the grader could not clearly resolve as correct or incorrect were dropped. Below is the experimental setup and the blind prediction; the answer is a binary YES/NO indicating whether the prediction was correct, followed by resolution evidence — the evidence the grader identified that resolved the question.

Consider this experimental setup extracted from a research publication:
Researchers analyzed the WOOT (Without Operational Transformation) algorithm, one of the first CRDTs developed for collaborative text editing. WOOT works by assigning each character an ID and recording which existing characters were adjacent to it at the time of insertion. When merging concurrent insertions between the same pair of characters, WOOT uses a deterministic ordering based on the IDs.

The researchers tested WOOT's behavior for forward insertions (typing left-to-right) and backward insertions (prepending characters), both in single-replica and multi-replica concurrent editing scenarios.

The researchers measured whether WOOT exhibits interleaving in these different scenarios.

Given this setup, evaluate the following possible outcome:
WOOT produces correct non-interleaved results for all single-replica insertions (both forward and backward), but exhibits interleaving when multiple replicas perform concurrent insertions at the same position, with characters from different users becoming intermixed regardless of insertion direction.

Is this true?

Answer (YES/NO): NO